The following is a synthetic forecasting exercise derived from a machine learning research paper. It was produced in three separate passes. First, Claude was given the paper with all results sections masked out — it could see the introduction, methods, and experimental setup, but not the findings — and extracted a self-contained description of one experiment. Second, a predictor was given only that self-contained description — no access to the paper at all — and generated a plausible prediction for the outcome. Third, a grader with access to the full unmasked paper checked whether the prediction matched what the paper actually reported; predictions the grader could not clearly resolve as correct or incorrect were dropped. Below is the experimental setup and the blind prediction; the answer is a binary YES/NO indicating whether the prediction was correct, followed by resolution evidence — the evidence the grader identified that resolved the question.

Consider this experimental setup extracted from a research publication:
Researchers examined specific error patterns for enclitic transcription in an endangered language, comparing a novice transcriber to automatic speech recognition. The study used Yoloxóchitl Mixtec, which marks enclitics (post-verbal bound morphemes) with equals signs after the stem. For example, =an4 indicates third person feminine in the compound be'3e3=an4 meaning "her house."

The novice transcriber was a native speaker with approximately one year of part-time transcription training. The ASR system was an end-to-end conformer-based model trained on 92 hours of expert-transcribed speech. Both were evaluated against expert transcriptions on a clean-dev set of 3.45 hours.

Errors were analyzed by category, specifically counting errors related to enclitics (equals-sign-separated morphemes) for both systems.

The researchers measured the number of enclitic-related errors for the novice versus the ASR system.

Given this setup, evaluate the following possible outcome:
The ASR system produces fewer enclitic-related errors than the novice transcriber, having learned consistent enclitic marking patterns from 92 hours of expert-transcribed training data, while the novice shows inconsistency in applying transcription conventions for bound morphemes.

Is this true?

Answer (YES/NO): NO